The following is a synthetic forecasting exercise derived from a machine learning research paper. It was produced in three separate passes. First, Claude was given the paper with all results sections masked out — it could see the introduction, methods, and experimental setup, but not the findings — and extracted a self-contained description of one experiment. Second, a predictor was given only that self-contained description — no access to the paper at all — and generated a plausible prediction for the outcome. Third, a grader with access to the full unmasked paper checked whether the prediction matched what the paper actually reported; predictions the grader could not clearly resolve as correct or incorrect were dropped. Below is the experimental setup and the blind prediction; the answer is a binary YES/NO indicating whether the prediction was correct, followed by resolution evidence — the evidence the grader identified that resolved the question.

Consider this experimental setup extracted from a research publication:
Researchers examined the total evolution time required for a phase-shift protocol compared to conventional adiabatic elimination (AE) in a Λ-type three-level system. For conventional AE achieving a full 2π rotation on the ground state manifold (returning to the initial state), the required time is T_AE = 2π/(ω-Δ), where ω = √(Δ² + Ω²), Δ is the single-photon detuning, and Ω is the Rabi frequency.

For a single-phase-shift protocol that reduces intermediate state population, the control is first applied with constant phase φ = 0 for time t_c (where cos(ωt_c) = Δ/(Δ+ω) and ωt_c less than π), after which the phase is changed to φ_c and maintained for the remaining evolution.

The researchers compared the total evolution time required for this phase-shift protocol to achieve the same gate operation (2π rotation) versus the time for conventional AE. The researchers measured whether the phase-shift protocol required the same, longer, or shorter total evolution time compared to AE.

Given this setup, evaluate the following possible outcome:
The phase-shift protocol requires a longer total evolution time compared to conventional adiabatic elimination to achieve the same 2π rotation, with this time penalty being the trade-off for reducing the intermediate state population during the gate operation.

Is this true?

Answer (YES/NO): NO